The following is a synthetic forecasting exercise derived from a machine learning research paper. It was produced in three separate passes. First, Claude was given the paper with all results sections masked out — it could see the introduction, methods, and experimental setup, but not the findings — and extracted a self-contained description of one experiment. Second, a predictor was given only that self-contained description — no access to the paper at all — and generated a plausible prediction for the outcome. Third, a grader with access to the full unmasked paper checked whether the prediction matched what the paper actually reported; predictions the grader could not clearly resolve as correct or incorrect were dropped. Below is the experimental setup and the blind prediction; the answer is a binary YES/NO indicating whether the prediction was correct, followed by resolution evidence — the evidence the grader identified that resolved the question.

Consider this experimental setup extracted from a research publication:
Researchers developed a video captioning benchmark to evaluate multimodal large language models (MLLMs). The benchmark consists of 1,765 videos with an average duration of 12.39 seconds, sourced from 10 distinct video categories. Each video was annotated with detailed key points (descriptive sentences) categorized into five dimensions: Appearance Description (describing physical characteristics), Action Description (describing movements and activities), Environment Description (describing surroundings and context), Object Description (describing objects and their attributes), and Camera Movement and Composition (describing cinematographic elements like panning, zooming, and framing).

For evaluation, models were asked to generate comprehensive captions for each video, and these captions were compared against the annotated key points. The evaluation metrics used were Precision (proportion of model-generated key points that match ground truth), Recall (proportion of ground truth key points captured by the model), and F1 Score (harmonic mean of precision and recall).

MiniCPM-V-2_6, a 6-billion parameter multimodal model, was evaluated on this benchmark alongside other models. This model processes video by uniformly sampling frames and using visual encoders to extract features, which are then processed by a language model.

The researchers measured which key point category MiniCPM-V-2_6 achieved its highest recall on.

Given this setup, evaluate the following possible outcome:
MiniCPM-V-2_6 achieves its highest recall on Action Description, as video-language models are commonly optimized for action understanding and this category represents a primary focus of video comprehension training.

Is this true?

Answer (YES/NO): NO